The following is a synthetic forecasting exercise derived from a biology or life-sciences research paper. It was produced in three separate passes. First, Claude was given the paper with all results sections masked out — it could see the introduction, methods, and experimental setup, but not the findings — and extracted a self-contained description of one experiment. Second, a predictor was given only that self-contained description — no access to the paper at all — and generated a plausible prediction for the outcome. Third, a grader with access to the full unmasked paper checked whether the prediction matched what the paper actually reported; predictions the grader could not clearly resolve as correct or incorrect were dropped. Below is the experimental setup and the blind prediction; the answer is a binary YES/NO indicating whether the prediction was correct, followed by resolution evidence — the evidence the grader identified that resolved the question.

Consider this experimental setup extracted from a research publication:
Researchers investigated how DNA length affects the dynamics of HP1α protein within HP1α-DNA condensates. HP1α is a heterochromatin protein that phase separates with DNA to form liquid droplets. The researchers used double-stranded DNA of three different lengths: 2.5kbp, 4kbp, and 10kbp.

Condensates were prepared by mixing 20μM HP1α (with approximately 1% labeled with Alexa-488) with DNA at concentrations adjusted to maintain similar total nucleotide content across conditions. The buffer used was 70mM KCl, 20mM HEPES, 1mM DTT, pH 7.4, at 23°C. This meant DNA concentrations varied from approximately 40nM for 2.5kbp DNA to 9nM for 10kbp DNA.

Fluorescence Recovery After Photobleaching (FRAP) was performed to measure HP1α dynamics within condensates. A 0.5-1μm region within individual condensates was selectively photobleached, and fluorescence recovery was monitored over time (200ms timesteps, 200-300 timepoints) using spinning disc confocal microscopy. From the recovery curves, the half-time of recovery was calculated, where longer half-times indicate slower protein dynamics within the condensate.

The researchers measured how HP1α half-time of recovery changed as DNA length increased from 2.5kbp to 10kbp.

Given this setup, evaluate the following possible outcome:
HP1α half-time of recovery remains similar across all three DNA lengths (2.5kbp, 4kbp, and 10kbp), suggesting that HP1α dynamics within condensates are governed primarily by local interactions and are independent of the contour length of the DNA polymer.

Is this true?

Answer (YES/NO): YES